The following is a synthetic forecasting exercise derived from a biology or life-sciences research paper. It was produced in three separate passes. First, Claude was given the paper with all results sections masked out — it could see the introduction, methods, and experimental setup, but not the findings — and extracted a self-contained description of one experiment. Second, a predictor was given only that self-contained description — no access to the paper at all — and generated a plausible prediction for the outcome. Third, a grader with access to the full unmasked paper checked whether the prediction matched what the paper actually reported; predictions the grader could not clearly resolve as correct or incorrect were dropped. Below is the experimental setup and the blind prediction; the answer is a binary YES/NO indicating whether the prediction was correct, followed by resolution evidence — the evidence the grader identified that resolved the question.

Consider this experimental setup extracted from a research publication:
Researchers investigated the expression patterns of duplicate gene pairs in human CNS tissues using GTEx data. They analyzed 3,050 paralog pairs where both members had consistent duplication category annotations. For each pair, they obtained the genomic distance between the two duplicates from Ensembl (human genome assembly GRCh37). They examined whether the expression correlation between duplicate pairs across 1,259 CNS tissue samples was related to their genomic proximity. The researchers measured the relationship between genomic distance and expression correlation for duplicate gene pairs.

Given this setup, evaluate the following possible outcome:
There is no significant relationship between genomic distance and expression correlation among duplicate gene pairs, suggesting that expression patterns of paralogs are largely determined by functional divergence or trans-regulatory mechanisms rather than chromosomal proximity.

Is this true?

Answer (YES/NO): NO